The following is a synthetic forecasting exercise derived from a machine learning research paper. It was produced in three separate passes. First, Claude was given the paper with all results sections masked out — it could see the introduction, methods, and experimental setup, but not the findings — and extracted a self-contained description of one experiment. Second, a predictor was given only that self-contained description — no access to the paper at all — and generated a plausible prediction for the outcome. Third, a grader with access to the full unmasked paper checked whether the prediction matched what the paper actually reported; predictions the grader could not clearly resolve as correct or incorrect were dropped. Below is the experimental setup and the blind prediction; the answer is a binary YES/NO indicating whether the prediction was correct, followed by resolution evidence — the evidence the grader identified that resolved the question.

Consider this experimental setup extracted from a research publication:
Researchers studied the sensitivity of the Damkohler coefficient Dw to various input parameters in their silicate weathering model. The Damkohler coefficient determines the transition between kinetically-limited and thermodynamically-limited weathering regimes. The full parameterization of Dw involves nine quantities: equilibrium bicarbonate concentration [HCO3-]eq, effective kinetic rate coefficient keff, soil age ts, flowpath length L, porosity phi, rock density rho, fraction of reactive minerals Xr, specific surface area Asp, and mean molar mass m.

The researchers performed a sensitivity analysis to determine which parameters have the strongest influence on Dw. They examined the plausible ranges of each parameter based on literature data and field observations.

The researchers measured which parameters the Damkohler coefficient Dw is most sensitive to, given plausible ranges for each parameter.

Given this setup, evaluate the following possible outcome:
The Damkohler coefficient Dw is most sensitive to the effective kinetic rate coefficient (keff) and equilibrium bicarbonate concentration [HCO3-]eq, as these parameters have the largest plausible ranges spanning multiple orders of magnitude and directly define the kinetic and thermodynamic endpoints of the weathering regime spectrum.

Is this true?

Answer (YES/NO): NO